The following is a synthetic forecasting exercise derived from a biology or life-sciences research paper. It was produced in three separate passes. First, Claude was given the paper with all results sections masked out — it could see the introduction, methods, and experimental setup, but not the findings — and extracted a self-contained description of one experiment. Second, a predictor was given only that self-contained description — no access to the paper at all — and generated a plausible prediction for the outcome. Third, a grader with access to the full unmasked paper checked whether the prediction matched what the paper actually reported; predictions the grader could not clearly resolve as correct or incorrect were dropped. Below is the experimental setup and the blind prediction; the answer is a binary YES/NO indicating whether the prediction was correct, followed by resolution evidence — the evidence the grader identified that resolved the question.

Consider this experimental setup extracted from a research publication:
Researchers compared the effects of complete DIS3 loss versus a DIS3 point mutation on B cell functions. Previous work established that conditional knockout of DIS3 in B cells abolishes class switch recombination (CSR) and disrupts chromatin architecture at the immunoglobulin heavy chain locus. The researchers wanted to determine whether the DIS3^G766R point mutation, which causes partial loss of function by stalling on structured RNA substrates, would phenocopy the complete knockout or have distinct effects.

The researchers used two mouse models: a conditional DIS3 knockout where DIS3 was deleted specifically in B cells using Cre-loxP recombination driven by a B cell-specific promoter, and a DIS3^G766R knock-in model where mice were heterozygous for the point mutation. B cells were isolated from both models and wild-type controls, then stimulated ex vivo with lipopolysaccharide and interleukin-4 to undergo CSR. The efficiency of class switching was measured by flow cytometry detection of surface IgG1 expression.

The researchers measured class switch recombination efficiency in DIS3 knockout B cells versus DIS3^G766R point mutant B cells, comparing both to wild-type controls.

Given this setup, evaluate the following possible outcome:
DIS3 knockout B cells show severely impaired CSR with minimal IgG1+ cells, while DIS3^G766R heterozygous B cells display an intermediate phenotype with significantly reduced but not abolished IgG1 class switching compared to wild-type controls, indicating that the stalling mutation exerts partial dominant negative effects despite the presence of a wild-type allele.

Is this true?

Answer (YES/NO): NO